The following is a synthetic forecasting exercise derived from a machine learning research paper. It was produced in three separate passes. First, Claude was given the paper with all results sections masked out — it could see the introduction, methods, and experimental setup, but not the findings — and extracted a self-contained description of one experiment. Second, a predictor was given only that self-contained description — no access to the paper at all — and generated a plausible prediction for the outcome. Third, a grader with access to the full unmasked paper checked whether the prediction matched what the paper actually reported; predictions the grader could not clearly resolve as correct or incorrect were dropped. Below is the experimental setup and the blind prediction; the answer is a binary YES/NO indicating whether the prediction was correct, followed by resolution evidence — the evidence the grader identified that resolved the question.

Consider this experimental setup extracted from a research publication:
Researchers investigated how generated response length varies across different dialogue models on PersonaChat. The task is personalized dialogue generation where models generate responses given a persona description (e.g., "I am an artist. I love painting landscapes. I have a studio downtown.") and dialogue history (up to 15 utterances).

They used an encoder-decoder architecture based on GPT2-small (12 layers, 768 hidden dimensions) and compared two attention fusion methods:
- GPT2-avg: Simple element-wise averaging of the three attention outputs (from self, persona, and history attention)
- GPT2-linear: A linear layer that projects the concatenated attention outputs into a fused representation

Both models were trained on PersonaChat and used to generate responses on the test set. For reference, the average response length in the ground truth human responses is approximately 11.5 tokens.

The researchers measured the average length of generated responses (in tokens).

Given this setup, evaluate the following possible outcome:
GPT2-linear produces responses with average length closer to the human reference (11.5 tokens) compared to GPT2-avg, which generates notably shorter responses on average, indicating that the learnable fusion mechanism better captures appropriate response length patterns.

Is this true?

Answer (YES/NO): NO